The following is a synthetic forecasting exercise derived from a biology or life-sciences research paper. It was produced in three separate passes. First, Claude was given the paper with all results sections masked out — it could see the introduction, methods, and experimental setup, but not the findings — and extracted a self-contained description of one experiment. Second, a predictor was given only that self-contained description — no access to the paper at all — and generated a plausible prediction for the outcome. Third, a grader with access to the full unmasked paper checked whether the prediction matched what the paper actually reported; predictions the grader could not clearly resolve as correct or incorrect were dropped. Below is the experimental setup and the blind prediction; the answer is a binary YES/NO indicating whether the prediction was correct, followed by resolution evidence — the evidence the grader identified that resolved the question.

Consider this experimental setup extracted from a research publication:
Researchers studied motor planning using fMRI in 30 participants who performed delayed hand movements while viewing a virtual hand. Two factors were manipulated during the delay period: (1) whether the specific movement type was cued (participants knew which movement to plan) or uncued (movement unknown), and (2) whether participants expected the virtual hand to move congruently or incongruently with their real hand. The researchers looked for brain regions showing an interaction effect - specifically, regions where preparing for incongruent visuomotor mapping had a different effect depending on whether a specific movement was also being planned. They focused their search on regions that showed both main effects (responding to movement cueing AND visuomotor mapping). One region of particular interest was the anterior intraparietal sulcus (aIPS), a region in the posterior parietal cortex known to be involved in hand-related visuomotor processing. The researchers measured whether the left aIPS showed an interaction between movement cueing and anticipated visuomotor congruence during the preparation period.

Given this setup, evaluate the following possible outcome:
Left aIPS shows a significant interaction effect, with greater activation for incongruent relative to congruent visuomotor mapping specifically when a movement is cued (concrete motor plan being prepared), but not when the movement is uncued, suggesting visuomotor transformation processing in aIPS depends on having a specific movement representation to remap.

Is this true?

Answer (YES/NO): YES